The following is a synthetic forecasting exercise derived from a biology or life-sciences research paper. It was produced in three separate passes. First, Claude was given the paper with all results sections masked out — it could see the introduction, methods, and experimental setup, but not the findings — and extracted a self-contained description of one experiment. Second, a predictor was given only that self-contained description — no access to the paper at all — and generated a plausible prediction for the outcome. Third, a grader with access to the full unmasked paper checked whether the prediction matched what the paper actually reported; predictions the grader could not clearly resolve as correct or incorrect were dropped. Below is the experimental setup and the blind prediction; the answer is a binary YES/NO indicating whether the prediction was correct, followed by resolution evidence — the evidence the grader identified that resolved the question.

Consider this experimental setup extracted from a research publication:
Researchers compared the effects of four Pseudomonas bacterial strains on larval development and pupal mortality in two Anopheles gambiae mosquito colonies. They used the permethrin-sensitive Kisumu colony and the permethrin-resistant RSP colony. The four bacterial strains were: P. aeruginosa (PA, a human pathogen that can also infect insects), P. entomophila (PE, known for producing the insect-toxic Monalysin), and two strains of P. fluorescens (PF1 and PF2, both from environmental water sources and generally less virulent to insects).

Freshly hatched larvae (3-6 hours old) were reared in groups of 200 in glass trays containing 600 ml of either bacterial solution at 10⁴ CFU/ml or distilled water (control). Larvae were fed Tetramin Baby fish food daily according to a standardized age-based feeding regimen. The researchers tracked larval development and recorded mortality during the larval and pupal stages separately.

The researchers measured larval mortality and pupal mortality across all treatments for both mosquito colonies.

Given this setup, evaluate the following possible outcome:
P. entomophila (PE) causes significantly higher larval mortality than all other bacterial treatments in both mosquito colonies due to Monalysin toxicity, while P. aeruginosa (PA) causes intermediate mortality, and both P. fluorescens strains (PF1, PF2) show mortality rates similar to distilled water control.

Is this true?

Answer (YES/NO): NO